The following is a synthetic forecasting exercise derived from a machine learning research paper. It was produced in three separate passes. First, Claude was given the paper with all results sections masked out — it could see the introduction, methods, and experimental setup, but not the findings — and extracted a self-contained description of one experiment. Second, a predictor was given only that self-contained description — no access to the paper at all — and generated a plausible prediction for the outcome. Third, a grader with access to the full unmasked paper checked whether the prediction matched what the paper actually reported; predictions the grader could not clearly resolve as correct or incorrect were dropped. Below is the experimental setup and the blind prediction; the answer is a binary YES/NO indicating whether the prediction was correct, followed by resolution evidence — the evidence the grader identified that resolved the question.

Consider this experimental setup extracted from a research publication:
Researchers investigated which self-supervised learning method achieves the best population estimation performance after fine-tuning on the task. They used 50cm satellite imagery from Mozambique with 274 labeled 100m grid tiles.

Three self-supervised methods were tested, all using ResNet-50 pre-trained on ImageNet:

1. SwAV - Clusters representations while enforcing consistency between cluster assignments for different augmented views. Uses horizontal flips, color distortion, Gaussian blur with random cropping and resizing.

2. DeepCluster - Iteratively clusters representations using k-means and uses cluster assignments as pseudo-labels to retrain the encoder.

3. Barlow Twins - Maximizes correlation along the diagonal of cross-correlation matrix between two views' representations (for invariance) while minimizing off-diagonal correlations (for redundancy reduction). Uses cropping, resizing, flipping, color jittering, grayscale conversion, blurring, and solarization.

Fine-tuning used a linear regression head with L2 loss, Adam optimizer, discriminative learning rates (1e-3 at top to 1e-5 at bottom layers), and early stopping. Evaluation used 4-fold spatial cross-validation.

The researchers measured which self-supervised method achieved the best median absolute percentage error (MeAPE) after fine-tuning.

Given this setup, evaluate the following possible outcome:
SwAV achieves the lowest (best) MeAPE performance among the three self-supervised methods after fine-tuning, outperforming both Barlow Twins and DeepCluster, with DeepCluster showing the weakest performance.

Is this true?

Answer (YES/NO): NO